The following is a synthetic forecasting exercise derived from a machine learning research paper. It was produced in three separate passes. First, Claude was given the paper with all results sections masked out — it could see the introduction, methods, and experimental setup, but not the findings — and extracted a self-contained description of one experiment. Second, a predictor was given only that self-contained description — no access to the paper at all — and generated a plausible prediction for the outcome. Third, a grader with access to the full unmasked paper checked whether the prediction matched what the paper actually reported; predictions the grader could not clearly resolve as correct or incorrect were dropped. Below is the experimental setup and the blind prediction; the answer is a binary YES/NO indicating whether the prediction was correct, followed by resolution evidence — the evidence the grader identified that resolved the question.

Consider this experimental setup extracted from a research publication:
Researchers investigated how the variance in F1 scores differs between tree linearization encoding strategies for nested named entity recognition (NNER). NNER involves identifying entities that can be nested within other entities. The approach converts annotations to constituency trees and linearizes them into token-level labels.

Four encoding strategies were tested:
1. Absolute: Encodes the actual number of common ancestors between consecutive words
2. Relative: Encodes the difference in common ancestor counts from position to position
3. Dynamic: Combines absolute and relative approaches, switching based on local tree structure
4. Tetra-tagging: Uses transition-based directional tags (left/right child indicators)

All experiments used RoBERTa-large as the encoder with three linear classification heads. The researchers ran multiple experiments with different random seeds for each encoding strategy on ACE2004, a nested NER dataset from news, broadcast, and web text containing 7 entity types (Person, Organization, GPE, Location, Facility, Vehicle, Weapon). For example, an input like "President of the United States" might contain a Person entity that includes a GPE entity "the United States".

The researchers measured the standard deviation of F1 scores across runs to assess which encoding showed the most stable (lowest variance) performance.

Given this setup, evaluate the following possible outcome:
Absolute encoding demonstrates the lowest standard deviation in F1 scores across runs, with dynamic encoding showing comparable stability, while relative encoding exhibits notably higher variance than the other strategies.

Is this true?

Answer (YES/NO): NO